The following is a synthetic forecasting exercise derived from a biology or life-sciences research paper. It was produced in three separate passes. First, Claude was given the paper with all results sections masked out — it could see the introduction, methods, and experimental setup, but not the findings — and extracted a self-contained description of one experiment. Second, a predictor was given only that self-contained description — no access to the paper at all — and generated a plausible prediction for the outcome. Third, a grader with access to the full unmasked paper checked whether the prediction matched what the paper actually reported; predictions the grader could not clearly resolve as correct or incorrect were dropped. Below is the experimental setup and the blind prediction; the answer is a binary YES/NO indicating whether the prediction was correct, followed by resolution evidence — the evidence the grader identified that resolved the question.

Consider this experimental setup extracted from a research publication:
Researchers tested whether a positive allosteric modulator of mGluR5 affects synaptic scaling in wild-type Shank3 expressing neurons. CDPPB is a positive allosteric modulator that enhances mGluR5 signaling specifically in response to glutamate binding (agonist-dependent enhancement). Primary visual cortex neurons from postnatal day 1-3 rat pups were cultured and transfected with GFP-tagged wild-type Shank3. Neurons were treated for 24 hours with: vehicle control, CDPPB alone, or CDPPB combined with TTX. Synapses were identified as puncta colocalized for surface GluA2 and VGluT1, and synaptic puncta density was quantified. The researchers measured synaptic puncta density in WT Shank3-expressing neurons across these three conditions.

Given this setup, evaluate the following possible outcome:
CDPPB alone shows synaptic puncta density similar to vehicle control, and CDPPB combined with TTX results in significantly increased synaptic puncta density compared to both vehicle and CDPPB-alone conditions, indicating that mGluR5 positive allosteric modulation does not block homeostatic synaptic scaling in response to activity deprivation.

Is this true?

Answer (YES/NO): YES